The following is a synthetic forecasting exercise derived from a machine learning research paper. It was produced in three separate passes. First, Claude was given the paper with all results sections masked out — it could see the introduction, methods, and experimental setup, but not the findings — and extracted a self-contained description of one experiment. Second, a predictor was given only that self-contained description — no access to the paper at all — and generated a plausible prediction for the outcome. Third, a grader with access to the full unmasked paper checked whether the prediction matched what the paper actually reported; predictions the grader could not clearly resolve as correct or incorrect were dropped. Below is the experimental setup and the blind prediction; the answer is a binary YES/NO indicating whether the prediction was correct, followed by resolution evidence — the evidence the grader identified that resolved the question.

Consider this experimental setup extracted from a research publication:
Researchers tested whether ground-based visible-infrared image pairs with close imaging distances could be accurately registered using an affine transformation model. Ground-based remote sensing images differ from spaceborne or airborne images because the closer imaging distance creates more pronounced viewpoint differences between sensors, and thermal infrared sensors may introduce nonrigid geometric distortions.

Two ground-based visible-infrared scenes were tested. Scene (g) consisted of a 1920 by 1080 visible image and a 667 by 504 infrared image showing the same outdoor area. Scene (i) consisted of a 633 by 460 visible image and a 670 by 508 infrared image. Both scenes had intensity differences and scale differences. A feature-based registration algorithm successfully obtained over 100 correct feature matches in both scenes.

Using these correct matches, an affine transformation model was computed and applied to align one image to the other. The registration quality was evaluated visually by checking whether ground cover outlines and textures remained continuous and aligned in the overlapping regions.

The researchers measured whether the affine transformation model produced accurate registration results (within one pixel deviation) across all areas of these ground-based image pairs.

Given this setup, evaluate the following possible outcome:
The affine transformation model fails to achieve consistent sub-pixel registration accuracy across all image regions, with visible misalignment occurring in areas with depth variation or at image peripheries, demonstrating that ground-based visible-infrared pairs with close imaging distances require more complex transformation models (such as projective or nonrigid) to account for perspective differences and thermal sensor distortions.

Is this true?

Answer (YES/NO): YES